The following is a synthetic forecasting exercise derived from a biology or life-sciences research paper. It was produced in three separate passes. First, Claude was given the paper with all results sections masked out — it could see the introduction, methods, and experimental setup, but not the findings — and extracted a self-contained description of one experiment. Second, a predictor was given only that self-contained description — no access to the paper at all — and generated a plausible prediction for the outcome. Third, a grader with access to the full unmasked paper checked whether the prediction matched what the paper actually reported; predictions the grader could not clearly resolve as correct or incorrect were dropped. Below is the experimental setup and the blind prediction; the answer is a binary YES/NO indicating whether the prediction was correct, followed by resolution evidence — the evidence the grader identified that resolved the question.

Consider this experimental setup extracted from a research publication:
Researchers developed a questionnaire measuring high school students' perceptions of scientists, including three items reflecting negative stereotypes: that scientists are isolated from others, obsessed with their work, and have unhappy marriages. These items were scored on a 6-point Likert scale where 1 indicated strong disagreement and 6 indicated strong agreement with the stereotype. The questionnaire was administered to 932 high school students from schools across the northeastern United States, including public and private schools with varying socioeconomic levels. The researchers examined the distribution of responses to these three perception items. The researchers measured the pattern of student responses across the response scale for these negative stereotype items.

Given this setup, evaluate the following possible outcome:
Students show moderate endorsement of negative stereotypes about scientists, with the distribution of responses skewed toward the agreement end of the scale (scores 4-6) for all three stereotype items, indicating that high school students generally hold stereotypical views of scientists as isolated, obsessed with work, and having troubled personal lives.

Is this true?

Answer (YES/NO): NO